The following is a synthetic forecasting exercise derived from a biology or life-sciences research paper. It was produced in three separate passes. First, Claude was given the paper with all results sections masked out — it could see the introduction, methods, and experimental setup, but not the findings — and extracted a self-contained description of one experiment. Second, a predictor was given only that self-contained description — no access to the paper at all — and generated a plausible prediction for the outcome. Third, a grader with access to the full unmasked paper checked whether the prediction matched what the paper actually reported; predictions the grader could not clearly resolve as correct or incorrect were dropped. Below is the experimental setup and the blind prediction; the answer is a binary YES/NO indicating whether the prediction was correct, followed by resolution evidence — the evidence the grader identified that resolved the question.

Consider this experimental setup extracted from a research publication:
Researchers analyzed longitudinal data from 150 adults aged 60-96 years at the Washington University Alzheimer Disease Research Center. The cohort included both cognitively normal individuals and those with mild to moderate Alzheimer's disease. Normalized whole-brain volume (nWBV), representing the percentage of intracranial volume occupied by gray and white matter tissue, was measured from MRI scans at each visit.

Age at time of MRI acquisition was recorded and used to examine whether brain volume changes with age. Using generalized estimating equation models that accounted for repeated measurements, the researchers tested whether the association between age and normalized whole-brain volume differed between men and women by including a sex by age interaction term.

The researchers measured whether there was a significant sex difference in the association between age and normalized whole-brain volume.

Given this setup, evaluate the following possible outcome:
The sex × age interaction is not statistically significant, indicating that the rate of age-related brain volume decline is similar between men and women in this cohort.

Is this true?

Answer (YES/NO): YES